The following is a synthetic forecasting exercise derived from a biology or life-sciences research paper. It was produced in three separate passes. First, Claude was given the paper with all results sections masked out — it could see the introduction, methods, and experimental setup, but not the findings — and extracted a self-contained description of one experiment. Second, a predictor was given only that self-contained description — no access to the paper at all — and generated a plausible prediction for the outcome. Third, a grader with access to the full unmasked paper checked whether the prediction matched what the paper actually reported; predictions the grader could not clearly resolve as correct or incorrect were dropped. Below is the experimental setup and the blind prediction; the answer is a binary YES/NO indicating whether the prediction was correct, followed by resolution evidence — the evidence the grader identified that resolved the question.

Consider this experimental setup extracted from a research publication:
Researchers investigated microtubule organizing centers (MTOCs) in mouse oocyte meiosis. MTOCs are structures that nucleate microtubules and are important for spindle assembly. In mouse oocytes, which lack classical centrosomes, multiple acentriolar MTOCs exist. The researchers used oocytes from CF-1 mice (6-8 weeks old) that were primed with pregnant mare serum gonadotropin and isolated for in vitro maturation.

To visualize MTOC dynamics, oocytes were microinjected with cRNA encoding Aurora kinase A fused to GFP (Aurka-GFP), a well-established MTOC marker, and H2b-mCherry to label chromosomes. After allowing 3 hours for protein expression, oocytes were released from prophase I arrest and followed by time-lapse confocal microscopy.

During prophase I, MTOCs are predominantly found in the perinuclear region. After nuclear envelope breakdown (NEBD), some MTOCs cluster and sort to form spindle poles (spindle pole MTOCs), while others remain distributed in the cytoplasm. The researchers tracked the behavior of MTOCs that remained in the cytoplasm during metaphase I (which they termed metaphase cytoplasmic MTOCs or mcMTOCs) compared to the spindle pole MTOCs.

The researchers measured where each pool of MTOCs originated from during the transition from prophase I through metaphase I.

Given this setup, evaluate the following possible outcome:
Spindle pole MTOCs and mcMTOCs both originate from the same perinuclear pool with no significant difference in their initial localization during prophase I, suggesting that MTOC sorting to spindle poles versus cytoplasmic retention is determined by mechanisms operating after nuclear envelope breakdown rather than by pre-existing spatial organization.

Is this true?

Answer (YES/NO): NO